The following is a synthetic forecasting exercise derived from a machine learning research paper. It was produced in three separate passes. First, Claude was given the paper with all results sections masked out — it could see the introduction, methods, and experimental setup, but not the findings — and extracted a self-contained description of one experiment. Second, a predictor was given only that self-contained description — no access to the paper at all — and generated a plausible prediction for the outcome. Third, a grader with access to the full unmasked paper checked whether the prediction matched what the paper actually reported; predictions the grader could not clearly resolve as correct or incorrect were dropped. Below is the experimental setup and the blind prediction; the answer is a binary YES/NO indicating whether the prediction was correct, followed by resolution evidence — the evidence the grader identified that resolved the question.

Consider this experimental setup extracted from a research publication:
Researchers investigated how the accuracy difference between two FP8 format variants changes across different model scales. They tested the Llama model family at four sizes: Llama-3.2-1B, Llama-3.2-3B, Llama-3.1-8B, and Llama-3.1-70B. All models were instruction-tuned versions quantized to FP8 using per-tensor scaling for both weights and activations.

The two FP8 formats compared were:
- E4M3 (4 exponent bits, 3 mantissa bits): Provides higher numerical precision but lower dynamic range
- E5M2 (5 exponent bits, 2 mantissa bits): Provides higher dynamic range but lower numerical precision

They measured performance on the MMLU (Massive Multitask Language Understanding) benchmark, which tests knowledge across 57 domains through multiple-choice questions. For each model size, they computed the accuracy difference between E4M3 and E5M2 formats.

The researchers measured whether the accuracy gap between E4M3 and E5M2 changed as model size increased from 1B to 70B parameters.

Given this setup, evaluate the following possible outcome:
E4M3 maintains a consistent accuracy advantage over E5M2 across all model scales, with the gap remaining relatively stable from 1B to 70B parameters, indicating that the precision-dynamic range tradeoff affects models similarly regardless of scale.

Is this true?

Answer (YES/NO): NO